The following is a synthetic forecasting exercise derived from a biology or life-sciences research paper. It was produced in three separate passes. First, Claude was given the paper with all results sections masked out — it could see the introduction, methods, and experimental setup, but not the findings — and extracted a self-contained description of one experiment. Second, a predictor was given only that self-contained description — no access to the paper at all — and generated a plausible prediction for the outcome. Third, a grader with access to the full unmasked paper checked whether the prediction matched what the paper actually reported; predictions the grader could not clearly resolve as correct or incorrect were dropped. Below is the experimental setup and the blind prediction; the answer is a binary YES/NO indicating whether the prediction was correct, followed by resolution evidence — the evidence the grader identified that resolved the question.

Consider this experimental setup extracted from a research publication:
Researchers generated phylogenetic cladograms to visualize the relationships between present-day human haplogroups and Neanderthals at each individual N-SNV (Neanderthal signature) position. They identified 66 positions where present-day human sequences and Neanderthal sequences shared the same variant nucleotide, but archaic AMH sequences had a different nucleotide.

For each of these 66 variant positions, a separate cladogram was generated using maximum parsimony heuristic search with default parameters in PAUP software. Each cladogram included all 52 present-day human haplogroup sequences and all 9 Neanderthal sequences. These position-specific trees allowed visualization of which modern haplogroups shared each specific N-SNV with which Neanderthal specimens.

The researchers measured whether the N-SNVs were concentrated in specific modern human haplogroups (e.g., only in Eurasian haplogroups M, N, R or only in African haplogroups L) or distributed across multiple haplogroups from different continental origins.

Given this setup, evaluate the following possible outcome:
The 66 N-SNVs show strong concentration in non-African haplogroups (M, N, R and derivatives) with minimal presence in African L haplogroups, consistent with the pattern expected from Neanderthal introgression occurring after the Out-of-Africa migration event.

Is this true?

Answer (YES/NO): NO